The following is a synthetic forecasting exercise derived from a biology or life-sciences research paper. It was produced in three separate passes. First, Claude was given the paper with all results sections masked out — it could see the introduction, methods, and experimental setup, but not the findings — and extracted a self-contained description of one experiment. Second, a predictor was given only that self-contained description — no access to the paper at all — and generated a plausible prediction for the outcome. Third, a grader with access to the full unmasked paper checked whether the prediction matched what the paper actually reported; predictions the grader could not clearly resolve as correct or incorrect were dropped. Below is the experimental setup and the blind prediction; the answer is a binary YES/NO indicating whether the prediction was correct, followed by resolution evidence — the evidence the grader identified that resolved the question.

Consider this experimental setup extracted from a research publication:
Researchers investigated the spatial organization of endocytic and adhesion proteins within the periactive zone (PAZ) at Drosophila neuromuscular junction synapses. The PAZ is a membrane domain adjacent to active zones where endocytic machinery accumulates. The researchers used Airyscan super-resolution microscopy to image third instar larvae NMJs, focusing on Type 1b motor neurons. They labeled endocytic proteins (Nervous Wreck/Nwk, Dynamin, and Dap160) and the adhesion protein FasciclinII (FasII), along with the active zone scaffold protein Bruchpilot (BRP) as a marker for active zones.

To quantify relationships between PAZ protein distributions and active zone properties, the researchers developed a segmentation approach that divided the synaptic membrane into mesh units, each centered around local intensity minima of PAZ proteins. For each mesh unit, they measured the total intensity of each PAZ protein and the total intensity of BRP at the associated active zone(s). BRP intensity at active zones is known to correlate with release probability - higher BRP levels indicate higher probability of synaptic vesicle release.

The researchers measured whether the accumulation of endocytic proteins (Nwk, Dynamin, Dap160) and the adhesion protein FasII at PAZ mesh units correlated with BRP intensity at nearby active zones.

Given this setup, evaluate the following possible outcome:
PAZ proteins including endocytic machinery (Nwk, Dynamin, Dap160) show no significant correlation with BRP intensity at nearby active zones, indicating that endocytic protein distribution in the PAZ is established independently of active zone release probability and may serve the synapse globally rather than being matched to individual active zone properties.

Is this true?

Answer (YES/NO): NO